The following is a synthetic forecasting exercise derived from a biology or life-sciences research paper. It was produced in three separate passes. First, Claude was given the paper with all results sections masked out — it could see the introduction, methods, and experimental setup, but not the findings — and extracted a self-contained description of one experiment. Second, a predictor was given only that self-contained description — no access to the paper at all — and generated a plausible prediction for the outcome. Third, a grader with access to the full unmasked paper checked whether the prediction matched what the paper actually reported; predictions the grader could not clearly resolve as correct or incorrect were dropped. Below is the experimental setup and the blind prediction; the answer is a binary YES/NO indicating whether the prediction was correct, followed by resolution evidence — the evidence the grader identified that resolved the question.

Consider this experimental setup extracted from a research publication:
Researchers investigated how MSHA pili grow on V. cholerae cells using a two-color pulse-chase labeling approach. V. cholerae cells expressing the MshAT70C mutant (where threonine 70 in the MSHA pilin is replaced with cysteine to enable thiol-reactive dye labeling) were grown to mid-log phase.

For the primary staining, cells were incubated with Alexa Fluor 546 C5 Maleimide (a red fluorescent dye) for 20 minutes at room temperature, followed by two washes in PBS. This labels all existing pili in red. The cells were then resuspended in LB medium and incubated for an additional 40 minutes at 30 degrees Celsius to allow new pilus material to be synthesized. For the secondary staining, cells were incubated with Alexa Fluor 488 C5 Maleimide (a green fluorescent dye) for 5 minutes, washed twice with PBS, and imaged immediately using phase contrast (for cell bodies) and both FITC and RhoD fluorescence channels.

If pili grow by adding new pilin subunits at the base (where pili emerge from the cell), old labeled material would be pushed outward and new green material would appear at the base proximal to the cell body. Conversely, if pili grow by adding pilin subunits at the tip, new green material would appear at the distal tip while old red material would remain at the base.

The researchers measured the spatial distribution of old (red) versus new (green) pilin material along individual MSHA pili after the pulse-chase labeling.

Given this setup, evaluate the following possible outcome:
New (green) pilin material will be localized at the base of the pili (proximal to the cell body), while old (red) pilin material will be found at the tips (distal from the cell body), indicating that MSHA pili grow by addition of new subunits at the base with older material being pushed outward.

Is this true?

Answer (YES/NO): NO